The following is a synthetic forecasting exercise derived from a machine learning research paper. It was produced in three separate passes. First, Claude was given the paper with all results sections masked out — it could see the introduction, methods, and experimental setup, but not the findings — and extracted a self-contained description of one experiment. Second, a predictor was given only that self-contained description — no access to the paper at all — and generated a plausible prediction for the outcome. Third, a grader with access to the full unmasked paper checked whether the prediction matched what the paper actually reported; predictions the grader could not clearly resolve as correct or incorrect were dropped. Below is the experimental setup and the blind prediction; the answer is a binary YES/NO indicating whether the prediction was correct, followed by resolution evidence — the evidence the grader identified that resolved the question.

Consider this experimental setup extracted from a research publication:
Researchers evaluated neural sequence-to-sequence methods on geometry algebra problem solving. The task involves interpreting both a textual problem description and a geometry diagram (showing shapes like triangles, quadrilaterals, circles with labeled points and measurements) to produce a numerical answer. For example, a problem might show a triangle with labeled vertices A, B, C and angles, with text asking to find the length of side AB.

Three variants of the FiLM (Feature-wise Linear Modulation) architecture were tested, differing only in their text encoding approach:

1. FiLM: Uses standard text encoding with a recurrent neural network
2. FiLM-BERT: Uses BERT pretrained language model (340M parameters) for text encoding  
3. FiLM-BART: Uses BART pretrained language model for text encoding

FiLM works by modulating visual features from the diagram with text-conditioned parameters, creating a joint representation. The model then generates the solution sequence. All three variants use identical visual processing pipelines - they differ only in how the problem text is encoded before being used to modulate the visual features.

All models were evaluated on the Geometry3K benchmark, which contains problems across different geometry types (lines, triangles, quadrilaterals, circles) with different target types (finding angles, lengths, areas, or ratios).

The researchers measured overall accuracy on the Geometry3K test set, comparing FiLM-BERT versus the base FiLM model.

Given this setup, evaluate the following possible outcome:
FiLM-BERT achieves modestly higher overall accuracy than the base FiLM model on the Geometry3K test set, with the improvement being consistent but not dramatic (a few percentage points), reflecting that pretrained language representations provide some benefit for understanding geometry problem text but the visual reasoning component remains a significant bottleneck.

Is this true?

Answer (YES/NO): NO